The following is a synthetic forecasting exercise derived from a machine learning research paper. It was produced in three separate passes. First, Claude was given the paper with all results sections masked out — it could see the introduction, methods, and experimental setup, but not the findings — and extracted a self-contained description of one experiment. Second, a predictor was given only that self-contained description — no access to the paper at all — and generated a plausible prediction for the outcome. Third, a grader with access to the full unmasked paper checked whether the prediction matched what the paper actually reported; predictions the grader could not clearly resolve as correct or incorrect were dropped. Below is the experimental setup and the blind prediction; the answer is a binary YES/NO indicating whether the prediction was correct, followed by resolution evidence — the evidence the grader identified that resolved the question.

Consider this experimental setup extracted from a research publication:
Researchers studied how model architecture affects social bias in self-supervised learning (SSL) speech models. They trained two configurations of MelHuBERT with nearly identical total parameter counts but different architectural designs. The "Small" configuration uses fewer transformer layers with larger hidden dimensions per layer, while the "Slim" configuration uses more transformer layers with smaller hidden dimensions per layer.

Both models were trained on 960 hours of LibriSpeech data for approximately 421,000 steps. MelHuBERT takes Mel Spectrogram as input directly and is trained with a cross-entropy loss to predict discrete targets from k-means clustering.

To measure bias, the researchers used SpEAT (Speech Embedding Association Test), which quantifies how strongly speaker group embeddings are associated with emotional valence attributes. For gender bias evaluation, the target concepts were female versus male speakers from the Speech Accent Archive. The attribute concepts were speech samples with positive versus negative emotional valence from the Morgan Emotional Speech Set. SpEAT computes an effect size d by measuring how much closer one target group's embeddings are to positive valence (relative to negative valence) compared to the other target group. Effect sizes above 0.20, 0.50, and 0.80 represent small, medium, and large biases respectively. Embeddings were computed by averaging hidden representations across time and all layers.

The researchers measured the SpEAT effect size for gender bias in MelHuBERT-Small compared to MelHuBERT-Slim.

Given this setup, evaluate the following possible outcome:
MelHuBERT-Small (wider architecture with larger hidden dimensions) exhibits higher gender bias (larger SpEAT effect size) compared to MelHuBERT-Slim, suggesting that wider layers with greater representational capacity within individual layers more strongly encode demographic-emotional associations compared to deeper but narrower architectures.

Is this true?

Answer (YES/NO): NO